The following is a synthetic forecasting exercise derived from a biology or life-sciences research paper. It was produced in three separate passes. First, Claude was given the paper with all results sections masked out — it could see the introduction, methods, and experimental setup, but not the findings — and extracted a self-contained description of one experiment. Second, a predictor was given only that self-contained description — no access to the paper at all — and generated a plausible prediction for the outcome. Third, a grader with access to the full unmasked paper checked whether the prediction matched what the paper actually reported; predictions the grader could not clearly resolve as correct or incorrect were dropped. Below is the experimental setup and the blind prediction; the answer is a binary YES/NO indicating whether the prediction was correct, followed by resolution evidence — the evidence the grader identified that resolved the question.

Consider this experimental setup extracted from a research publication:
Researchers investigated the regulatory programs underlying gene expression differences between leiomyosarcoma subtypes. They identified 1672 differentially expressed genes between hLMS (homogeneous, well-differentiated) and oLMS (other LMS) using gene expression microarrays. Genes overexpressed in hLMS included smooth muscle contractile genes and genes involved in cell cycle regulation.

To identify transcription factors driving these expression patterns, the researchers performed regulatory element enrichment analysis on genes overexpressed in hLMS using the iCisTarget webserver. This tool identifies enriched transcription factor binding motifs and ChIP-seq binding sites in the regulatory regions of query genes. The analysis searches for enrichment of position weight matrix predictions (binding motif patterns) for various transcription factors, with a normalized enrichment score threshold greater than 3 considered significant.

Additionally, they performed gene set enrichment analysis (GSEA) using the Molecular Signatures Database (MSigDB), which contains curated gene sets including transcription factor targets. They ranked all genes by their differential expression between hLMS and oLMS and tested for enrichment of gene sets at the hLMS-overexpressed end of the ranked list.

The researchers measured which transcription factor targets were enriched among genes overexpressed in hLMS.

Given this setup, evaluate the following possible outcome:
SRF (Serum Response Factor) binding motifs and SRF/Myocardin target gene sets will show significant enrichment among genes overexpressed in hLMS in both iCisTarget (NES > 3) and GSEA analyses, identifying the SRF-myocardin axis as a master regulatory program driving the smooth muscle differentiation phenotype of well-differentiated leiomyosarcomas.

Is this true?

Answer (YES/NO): YES